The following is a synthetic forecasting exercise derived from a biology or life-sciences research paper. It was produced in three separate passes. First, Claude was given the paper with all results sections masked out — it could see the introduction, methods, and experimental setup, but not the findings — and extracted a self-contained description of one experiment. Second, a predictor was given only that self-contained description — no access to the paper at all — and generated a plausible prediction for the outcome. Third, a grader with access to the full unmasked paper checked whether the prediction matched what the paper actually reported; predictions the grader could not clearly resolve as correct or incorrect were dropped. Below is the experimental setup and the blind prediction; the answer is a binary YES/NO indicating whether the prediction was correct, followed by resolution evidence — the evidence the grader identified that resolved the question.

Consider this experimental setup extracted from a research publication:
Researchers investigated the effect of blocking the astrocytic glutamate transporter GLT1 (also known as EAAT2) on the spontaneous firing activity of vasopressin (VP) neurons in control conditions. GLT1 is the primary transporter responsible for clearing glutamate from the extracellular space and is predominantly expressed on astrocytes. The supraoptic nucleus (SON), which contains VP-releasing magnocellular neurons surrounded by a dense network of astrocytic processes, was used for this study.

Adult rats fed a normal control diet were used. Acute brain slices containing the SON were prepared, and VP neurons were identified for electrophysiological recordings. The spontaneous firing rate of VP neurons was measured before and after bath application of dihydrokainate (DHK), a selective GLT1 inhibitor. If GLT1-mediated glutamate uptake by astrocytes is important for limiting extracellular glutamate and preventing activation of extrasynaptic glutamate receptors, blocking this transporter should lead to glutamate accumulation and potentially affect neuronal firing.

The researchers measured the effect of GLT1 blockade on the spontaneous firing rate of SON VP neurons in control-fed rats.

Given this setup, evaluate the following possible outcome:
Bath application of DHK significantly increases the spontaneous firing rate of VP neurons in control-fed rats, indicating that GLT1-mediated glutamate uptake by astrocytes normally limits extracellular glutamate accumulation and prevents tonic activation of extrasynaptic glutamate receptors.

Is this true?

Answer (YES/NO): YES